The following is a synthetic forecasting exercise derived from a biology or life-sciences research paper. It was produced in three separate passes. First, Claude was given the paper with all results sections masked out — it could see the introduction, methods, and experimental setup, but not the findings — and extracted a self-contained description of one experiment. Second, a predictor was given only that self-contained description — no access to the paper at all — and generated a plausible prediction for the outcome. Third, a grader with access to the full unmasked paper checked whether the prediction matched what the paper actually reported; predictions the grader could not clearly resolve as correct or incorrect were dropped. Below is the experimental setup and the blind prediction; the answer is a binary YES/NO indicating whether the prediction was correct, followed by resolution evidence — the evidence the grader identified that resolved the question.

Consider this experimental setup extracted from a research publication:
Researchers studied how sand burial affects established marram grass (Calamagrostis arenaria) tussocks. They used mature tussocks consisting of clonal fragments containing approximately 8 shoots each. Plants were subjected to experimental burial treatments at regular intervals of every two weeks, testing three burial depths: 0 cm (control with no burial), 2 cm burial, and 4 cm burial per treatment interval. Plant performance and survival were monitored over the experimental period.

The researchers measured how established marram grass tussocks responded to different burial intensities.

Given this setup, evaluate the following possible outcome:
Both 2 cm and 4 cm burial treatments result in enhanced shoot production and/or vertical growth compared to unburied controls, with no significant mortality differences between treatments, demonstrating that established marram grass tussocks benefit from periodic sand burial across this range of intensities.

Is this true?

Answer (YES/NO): NO